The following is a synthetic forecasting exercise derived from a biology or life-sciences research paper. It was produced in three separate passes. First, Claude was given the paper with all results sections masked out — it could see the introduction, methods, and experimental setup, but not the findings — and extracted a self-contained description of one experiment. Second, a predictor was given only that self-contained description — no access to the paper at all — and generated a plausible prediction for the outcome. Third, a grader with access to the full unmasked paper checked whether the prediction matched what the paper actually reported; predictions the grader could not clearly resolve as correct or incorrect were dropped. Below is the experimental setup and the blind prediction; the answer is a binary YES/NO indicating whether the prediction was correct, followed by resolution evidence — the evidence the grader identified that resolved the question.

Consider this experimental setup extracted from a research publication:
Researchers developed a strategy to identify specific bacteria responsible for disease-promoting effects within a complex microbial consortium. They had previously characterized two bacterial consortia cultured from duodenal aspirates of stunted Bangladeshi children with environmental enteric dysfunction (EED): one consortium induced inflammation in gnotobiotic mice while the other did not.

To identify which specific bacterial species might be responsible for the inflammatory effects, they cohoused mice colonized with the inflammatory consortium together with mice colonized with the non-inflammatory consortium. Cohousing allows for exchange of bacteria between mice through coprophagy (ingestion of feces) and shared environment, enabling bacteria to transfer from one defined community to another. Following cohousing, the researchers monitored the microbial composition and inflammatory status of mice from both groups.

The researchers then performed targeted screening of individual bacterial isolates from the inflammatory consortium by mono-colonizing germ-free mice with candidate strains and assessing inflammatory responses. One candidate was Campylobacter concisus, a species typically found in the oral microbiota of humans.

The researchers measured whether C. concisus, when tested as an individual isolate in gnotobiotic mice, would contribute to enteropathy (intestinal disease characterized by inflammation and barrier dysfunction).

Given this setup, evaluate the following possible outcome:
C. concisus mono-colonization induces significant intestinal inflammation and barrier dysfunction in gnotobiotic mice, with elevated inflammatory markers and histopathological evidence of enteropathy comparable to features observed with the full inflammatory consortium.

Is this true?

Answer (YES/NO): NO